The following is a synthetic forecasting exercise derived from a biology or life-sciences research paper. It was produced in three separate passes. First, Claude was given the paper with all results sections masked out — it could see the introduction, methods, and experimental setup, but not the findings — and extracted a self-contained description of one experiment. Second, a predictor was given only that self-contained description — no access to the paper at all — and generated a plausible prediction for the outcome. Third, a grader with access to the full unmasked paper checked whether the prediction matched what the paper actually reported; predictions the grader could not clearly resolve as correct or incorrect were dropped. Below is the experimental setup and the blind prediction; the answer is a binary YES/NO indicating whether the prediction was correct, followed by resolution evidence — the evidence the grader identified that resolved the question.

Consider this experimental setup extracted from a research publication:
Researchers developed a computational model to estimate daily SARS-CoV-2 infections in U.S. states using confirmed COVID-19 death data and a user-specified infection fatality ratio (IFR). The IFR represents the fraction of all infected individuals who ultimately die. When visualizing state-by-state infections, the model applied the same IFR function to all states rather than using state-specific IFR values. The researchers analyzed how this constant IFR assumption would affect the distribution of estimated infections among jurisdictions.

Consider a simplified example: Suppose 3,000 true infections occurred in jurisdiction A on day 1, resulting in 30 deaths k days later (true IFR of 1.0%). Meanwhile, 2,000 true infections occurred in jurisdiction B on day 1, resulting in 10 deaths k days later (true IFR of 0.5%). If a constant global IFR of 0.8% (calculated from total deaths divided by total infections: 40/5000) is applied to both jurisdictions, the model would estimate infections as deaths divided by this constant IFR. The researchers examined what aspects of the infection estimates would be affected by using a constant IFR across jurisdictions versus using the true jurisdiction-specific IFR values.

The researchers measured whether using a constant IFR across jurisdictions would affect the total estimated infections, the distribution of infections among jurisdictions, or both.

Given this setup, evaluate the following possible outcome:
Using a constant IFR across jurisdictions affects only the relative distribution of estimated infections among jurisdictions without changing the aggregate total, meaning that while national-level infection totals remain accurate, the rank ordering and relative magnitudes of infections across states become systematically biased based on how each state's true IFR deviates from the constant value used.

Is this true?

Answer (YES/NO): NO